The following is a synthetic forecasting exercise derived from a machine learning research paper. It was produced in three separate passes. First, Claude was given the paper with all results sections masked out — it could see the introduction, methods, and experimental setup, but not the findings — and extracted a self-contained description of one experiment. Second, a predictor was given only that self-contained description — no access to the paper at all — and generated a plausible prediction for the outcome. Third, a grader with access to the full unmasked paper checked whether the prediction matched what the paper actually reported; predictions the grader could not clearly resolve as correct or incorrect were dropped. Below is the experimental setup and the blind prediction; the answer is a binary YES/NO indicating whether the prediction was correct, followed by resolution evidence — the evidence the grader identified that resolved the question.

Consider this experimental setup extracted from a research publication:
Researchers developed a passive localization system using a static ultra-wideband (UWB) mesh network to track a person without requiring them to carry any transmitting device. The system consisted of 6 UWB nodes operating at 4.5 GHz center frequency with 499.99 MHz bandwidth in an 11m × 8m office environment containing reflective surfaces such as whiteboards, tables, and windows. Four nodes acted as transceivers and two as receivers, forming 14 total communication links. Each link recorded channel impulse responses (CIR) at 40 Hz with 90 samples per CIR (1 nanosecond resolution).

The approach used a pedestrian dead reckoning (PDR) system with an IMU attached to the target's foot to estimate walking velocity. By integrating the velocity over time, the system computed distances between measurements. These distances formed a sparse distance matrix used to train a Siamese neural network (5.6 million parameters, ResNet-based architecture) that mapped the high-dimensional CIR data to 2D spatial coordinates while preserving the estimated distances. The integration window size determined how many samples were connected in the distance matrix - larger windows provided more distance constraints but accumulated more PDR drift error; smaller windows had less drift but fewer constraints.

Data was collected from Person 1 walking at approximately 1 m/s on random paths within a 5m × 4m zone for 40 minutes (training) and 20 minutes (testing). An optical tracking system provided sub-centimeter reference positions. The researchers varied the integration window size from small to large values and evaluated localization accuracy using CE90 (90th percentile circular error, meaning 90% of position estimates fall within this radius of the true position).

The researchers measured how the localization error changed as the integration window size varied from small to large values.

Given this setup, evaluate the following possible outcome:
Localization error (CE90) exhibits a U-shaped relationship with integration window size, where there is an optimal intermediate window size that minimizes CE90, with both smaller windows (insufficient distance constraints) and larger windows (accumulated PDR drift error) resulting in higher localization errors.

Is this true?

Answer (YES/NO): NO